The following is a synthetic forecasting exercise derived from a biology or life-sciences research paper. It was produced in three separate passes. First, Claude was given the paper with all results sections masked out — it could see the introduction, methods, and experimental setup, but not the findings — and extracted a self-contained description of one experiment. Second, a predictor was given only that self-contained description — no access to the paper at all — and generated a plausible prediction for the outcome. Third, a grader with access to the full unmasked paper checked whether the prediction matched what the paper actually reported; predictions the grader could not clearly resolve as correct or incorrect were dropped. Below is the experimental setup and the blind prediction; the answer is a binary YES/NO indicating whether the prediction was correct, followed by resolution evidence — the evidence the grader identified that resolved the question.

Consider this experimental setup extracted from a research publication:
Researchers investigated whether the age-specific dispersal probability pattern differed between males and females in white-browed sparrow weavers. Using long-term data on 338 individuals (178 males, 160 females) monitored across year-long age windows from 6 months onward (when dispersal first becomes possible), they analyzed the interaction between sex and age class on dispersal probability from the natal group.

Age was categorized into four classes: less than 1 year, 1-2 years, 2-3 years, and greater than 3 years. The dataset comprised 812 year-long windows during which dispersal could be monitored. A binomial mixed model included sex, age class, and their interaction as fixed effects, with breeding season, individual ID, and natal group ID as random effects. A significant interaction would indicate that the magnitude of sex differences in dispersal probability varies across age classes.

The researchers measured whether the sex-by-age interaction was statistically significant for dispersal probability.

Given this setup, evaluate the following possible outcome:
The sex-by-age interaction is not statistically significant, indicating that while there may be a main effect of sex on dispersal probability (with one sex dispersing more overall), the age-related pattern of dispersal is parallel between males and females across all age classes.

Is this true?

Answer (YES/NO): YES